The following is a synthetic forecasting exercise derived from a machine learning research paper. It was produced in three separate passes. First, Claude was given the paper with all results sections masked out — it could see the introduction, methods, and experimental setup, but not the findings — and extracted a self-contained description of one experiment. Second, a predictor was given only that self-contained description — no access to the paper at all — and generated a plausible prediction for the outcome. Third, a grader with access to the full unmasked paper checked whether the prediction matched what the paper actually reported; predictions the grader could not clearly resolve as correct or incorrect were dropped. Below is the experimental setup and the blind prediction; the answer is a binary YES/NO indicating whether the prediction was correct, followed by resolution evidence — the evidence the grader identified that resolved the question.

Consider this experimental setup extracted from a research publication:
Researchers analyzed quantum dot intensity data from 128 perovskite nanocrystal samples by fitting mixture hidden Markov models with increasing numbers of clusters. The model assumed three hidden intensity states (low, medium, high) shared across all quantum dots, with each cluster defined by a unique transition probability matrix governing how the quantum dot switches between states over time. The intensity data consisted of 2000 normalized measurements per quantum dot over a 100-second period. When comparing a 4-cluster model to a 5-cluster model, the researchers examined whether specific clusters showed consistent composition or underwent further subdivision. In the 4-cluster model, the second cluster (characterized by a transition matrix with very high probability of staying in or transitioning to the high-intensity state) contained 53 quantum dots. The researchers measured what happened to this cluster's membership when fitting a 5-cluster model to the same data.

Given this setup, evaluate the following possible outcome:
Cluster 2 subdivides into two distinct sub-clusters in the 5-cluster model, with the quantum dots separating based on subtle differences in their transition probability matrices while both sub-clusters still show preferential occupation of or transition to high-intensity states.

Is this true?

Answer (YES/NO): NO